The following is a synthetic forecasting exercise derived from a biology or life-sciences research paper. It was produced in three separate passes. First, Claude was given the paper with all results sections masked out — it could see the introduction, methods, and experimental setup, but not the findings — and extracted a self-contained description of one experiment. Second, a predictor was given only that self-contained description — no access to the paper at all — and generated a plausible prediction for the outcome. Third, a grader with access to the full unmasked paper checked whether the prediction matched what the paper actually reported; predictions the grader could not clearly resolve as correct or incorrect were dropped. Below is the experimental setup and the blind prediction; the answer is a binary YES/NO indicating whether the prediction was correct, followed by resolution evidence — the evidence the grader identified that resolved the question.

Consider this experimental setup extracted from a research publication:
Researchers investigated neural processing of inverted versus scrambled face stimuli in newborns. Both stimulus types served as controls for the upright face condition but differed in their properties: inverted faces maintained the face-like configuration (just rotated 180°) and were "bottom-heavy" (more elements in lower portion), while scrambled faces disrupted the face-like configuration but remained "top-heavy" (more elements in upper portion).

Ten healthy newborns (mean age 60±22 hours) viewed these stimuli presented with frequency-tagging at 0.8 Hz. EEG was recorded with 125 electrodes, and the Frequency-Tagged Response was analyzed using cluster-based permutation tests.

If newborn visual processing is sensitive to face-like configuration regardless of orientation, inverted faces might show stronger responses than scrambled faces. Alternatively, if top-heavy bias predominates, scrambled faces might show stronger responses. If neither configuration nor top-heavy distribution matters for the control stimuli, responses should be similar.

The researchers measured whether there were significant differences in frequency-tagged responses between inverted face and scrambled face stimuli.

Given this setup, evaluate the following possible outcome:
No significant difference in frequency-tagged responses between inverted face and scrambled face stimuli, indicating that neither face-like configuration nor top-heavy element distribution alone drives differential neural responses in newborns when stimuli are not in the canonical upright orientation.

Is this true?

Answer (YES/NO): YES